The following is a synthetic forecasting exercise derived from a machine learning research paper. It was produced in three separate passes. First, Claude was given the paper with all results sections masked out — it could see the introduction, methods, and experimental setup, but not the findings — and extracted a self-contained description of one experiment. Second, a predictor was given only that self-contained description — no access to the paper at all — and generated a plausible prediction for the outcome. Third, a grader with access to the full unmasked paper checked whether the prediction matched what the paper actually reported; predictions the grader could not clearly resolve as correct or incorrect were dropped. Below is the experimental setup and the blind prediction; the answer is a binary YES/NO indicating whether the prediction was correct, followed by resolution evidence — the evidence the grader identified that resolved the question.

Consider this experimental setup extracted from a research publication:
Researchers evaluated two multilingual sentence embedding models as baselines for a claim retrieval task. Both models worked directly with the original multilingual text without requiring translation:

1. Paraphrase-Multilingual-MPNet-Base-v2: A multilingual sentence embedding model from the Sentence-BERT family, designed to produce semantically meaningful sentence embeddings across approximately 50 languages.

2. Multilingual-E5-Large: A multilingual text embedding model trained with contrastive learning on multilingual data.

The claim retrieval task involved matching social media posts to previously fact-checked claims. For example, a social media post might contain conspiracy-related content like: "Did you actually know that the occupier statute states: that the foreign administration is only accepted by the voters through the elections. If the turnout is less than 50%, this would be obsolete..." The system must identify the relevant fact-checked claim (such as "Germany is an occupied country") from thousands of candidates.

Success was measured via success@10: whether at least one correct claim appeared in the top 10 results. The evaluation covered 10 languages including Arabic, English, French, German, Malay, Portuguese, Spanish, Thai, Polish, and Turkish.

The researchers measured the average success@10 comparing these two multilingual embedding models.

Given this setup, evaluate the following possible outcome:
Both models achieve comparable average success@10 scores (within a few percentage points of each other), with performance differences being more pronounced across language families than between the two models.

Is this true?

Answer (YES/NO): NO